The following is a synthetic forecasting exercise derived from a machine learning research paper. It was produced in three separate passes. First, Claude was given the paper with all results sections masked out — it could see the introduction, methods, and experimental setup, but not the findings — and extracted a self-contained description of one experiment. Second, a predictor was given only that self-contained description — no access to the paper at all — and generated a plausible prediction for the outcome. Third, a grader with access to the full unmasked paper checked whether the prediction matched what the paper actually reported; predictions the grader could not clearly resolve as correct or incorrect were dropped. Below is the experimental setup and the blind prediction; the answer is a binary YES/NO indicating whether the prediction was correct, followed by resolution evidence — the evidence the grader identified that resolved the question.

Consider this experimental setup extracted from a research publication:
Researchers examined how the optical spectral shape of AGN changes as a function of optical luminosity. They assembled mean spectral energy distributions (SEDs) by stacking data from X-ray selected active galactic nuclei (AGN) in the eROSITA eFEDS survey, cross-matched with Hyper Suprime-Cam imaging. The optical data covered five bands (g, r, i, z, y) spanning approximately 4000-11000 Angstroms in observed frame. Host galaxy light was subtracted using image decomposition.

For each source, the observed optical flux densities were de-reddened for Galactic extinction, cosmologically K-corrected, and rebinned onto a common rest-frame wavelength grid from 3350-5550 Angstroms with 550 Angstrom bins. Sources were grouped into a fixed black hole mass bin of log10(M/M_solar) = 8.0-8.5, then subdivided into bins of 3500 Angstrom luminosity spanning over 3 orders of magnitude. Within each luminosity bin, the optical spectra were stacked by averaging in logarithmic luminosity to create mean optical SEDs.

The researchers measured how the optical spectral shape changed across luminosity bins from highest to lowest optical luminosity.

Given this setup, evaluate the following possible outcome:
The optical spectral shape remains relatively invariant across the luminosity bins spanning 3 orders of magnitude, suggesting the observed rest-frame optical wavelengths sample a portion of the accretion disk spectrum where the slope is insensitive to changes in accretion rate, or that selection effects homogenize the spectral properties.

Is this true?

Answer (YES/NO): NO